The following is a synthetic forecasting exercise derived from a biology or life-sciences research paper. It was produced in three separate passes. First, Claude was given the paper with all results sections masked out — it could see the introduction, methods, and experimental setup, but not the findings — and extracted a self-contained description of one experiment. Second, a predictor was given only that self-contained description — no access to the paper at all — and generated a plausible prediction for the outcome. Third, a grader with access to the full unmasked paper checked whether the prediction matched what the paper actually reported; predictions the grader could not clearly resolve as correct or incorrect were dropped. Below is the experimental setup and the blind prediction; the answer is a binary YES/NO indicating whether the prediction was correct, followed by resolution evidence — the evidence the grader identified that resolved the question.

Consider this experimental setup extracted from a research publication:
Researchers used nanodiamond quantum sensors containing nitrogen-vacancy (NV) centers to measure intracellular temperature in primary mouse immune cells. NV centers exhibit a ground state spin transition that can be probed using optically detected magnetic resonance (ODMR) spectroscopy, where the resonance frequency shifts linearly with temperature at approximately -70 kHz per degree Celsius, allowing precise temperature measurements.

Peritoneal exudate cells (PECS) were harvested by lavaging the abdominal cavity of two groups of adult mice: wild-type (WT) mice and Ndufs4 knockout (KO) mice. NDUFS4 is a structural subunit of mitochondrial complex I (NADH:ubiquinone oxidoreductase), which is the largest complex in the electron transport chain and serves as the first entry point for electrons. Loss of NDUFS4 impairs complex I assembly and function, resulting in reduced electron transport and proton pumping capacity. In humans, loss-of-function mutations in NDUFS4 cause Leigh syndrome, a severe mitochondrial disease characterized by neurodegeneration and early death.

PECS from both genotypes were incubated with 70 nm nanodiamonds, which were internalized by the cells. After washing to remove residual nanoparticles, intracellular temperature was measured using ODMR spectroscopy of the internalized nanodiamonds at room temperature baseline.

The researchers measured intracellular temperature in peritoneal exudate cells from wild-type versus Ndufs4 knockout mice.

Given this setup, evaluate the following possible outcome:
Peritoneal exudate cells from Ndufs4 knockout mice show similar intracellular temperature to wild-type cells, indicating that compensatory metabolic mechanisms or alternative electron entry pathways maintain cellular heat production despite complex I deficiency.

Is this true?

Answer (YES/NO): NO